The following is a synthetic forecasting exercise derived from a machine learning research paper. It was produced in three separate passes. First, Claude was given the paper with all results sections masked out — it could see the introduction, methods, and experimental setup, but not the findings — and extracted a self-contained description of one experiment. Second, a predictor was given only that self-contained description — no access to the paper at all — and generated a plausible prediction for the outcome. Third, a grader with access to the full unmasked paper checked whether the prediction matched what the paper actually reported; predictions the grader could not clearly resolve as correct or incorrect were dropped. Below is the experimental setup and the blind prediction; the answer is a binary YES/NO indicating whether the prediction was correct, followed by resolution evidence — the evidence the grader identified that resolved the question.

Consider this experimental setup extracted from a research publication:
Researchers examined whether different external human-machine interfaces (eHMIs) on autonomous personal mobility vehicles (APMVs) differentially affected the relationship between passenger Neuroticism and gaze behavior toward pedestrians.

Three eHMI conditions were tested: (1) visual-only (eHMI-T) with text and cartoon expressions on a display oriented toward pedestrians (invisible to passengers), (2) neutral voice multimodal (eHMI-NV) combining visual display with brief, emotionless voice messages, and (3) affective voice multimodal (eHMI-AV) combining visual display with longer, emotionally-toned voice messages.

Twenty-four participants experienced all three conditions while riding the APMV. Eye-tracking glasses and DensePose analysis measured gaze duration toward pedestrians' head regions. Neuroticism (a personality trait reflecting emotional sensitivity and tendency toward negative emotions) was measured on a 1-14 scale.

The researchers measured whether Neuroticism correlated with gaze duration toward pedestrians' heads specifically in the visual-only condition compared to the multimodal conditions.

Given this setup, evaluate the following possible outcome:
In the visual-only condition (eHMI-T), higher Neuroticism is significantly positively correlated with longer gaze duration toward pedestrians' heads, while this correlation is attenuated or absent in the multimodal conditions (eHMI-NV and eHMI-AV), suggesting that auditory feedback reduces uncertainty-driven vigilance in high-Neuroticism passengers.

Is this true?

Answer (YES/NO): YES